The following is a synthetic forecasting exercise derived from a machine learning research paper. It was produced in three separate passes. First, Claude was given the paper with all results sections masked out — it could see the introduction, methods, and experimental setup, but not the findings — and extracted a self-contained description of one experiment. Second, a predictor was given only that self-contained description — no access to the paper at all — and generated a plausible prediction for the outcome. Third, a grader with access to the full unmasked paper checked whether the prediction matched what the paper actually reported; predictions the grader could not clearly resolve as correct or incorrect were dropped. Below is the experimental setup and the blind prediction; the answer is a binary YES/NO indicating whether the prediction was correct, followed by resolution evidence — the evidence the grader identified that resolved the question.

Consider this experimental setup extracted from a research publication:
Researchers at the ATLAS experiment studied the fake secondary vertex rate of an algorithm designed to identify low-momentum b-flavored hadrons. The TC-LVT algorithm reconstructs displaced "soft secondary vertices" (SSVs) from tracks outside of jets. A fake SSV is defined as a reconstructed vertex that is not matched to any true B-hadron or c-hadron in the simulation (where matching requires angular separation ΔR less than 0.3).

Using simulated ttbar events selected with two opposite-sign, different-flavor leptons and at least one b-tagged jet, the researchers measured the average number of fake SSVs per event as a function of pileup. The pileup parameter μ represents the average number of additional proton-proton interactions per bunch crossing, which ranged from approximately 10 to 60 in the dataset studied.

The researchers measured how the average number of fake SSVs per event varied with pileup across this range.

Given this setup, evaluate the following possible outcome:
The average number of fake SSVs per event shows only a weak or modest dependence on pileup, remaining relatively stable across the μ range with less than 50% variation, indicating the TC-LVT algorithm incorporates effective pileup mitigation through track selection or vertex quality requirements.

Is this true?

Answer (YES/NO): NO